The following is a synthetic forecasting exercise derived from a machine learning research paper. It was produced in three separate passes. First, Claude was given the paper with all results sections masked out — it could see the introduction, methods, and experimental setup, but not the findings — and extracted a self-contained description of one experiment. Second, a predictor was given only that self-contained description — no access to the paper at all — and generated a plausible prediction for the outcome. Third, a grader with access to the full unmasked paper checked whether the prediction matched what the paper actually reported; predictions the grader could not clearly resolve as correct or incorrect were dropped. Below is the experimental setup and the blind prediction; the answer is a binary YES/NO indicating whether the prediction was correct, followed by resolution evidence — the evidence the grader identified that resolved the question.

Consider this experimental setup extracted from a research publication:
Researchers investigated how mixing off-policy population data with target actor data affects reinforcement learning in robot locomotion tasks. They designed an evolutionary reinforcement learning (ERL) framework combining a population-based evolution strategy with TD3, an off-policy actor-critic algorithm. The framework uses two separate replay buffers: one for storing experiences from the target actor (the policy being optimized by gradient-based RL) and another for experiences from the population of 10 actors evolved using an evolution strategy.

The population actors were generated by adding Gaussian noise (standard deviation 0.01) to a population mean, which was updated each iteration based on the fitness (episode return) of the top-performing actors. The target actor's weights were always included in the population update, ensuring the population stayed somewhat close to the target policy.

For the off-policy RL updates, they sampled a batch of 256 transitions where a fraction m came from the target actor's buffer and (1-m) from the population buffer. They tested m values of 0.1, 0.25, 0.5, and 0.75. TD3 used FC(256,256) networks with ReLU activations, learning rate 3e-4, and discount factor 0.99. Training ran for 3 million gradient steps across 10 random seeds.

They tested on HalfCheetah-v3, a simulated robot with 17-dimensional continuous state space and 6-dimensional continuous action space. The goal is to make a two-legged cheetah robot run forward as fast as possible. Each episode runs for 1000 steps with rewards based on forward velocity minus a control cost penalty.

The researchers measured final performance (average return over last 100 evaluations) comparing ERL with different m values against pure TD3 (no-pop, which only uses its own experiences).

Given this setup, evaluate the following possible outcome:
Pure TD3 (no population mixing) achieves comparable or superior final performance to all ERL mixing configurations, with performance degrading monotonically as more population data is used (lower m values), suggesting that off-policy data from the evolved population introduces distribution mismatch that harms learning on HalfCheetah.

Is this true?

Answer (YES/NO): NO